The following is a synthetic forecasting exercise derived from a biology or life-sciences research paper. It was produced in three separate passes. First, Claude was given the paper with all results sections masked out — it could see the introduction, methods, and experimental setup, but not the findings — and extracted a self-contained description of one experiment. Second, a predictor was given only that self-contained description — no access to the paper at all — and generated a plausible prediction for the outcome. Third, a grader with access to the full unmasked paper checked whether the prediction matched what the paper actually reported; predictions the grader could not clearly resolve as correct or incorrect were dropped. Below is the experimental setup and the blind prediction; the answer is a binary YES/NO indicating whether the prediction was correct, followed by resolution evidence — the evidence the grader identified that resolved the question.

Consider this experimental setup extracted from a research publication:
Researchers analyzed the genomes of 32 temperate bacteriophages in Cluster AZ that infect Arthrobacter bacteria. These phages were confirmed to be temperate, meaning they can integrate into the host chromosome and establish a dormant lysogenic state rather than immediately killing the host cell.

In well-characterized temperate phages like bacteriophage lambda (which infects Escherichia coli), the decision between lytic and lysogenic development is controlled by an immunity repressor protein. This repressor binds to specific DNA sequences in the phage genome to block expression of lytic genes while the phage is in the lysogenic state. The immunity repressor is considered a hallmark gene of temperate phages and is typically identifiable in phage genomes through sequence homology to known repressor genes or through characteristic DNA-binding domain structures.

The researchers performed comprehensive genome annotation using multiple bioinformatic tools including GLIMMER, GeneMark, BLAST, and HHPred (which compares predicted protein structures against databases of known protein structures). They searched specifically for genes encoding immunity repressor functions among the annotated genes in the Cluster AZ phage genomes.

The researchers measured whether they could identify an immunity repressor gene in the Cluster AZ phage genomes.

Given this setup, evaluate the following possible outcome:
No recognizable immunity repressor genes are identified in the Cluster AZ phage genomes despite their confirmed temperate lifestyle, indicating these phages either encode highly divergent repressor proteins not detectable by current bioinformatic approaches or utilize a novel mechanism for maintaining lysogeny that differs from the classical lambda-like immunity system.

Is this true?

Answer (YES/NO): YES